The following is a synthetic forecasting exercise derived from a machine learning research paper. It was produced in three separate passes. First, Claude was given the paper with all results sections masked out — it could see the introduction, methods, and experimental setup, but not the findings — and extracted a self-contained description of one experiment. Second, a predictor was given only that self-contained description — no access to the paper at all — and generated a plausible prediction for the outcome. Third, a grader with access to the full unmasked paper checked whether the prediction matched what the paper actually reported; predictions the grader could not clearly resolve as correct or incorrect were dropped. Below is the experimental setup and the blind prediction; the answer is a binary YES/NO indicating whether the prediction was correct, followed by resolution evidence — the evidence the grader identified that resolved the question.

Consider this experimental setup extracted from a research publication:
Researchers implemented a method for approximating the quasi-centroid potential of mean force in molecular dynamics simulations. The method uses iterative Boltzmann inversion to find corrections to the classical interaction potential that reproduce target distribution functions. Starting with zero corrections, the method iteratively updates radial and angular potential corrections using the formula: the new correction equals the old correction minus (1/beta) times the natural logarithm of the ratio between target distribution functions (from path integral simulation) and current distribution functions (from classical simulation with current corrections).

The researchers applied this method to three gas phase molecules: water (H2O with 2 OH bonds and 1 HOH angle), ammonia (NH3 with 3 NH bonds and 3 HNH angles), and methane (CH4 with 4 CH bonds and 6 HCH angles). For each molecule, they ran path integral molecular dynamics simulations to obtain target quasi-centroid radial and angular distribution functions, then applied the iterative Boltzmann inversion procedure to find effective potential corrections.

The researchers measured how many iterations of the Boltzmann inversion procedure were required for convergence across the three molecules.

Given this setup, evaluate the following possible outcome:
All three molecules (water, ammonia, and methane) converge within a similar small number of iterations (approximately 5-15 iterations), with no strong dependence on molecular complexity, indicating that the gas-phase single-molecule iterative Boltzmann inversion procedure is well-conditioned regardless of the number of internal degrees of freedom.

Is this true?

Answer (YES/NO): NO